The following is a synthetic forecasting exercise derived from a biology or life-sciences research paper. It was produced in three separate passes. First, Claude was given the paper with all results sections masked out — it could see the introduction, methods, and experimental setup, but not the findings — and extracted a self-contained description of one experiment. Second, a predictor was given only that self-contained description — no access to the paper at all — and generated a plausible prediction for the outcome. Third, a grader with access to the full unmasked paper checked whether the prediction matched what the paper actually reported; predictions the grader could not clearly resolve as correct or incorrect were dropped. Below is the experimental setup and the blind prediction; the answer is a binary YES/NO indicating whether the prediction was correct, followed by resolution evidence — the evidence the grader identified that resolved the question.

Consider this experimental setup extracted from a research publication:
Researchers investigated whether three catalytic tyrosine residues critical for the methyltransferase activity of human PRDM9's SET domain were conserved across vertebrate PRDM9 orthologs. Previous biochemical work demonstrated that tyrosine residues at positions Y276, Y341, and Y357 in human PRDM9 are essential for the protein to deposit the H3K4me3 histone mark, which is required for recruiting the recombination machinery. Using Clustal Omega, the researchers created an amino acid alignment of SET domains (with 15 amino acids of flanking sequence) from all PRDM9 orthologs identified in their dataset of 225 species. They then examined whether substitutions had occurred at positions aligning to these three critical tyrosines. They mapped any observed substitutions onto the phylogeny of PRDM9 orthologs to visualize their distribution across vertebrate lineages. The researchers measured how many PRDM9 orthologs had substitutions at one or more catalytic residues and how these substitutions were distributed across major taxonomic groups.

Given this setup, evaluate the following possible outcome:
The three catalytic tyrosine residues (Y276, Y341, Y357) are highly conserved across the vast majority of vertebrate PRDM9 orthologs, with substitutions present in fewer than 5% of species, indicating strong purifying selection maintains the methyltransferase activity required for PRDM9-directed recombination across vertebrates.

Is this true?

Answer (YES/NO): NO